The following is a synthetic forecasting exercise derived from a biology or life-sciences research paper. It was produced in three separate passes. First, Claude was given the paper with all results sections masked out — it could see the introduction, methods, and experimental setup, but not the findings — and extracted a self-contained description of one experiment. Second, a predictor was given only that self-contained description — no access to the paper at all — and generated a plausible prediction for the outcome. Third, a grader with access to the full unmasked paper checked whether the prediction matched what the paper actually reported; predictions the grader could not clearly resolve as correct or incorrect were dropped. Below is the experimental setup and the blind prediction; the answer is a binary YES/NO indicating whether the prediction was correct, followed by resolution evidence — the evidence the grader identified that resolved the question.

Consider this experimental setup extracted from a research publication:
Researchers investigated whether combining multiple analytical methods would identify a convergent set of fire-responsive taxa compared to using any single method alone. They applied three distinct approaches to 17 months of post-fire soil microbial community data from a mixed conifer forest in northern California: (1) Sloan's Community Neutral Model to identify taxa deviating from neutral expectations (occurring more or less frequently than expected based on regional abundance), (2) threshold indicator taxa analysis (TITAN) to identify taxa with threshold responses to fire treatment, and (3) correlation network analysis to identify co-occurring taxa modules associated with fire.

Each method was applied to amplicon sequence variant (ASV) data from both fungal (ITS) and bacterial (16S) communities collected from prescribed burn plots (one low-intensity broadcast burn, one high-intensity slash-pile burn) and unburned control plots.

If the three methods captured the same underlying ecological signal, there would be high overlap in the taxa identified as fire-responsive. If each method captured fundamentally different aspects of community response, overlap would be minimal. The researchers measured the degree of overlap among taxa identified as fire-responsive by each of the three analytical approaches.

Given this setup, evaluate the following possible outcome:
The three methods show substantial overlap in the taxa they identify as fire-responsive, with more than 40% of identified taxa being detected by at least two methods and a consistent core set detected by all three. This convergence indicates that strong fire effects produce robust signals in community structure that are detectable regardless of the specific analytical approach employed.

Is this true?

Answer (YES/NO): YES